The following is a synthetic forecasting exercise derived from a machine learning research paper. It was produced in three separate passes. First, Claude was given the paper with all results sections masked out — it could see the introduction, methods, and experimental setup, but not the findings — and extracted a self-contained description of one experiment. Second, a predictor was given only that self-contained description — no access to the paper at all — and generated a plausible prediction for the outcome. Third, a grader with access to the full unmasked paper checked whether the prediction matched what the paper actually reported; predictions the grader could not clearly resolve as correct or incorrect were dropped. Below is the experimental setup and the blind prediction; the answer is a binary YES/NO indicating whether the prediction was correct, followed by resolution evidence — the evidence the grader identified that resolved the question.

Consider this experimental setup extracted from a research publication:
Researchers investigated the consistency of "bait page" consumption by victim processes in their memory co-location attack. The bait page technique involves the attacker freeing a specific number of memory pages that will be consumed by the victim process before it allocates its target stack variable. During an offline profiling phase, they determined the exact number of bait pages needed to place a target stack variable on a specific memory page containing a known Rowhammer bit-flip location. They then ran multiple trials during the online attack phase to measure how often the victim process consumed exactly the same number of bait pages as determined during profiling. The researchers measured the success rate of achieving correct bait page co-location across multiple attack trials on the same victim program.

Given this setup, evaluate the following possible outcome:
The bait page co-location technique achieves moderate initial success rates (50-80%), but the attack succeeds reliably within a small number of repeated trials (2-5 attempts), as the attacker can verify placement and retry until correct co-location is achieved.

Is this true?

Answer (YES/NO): NO